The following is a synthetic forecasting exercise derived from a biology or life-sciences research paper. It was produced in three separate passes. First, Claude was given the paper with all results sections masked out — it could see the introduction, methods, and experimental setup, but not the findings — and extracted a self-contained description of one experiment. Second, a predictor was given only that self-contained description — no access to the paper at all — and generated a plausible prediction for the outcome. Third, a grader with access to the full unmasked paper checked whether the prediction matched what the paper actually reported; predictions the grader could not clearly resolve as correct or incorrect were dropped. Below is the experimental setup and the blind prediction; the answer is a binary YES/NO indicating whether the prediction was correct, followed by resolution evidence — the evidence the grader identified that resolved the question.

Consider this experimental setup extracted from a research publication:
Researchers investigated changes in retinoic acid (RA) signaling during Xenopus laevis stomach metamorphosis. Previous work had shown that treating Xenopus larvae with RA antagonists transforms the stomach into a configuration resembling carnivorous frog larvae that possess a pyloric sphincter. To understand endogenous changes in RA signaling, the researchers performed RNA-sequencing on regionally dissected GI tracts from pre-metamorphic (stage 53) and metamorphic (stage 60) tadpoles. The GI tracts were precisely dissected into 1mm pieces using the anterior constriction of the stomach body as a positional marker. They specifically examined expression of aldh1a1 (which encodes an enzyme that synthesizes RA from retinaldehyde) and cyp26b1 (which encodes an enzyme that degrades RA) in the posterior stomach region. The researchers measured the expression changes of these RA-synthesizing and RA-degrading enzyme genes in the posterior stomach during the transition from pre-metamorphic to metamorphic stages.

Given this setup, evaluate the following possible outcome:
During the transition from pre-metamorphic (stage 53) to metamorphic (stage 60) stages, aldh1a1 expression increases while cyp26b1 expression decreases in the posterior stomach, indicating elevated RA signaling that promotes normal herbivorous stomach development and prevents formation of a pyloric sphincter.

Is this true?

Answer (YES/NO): NO